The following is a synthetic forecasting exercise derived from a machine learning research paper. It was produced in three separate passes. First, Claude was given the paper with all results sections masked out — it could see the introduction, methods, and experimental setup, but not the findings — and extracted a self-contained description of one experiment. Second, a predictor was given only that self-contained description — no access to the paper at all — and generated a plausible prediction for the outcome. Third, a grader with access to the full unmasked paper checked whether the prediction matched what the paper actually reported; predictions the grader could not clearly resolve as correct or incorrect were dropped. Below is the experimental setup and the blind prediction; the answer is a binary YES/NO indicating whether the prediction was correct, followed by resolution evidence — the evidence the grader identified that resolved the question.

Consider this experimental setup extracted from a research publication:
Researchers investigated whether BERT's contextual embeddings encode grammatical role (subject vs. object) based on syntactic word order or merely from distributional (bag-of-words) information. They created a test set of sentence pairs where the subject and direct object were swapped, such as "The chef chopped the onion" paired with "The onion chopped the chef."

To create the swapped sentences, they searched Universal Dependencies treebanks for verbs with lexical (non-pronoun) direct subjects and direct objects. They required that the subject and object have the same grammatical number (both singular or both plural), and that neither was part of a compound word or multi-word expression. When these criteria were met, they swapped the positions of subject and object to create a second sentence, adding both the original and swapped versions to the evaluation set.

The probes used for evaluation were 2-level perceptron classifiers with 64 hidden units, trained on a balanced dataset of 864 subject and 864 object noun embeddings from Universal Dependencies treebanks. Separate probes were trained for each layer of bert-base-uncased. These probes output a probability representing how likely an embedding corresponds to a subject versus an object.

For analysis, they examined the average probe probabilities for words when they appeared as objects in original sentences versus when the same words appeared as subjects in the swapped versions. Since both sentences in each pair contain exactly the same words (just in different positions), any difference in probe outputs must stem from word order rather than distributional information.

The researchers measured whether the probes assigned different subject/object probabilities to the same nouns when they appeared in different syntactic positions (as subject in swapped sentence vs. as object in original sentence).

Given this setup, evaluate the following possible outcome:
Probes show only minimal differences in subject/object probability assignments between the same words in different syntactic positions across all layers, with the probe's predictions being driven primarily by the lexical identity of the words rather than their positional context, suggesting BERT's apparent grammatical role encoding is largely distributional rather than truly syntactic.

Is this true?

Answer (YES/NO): NO